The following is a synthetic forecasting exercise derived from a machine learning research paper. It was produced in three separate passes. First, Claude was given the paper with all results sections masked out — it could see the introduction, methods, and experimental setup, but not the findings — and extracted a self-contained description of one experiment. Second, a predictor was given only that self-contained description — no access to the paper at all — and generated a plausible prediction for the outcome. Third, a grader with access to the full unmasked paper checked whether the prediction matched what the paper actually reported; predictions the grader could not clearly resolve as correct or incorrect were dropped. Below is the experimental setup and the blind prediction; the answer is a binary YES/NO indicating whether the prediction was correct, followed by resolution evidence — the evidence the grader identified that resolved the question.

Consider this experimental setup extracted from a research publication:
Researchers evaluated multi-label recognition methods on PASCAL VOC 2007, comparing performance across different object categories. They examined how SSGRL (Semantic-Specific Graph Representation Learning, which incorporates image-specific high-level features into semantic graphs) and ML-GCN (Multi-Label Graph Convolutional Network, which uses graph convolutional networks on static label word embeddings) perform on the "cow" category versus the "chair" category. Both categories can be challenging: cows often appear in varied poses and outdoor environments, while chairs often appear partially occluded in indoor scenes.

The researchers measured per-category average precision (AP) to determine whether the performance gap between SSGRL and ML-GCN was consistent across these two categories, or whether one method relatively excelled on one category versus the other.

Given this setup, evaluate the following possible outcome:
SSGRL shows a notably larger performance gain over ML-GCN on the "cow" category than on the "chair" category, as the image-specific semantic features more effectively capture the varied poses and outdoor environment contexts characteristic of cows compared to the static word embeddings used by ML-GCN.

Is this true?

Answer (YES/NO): YES